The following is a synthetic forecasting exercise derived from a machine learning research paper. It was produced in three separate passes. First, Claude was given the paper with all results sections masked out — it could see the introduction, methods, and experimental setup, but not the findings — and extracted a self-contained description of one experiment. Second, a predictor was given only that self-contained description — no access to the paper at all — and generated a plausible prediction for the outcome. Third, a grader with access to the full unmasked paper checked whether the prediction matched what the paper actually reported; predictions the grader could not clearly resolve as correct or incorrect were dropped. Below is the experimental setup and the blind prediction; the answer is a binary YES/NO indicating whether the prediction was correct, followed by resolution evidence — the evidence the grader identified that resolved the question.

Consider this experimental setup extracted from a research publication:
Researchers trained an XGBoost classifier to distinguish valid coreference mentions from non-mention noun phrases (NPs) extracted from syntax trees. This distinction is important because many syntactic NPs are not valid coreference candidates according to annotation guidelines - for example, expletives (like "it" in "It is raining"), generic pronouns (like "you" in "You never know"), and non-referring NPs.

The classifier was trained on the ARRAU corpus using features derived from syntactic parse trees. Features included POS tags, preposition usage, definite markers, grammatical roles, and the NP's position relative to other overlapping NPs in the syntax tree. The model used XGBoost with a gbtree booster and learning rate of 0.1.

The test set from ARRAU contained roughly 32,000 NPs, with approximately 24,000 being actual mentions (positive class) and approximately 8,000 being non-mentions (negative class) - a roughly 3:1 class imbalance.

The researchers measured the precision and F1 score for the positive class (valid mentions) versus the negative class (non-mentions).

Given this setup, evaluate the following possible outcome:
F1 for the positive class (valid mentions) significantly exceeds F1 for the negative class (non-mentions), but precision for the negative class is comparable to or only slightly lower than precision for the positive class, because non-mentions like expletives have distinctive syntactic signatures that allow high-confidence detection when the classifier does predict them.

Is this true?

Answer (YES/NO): YES